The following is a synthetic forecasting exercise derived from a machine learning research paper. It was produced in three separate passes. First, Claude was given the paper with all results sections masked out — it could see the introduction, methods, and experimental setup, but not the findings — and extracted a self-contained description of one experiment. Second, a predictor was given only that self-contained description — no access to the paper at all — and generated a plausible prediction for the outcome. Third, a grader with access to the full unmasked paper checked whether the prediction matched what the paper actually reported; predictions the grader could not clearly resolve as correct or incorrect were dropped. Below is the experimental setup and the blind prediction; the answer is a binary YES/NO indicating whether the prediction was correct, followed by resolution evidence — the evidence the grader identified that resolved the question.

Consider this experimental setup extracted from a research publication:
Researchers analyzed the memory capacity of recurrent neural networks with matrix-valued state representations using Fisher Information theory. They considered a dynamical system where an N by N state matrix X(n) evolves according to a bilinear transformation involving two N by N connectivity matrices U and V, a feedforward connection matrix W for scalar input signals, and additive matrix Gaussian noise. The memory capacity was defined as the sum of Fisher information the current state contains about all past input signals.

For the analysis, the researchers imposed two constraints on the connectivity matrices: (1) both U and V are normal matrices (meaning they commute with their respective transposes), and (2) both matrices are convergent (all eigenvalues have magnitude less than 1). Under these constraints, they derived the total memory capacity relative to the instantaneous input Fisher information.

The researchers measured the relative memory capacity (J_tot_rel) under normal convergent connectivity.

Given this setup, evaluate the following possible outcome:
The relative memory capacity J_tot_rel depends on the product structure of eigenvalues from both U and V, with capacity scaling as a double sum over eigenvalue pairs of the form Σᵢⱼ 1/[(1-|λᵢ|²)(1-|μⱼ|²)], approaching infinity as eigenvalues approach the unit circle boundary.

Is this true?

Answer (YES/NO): NO